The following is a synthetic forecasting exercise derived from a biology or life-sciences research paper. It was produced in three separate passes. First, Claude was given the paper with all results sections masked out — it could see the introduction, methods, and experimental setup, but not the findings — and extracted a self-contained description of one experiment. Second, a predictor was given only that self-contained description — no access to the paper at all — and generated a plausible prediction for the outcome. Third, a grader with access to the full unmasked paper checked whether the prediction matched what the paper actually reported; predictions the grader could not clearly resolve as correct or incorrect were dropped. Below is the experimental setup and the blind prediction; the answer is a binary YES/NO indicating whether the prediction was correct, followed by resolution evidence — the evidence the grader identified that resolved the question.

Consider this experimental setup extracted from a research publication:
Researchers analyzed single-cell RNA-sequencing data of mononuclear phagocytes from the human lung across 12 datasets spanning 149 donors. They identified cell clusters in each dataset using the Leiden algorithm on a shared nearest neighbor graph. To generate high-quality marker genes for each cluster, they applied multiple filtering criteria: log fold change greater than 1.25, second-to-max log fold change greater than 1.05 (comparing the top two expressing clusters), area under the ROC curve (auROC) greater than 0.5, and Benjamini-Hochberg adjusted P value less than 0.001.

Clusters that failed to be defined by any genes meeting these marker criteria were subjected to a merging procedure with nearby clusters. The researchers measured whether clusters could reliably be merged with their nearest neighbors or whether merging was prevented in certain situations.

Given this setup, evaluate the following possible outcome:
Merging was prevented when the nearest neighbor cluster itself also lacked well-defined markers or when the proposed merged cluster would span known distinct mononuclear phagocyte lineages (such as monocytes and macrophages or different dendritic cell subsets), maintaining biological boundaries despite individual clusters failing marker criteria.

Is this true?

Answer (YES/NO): NO